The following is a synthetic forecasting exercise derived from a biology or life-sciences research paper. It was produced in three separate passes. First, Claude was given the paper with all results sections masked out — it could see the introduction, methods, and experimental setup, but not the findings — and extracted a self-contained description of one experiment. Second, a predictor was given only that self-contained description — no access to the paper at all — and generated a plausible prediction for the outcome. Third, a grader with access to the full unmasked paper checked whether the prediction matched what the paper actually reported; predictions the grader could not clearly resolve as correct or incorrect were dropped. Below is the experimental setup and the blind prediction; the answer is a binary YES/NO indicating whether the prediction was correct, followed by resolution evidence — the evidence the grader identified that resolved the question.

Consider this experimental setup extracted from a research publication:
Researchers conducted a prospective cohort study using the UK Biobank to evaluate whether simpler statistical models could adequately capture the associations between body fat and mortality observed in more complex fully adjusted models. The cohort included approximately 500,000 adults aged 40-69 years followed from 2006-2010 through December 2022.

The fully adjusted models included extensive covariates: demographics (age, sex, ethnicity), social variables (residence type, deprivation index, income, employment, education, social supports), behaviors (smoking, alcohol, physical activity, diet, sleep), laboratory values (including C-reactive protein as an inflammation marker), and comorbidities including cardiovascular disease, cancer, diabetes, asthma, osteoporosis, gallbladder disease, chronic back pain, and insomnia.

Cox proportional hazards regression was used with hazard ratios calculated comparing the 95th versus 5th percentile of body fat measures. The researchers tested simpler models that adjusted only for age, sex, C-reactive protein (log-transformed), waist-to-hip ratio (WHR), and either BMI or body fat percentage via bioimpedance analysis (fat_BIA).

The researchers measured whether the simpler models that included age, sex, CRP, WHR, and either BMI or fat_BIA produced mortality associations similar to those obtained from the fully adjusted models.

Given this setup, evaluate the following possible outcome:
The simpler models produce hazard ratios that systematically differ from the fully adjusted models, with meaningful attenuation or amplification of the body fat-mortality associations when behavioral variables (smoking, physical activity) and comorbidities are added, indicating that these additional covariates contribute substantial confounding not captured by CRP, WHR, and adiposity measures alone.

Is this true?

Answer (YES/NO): NO